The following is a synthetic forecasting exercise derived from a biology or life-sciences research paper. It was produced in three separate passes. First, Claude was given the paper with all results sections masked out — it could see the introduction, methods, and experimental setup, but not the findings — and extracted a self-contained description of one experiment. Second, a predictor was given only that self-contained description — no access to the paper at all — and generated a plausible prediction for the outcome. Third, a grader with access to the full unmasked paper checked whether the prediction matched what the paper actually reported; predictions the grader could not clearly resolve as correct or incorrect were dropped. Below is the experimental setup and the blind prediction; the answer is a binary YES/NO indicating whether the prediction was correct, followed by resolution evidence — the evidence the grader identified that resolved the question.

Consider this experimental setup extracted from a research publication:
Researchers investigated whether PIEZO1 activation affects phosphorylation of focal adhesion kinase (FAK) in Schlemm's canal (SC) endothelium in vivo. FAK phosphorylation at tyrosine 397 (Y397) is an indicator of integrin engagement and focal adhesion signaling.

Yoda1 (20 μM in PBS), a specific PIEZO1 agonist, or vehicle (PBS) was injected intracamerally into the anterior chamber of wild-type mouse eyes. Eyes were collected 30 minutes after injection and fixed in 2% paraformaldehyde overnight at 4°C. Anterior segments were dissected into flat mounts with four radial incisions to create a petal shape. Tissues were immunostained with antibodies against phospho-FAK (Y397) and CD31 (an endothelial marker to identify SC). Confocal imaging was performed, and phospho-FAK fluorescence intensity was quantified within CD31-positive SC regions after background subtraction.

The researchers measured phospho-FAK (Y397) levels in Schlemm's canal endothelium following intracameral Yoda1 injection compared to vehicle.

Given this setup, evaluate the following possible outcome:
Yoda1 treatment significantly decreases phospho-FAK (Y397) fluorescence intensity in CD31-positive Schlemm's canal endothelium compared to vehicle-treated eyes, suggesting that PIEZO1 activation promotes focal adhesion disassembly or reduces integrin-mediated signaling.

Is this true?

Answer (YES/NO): NO